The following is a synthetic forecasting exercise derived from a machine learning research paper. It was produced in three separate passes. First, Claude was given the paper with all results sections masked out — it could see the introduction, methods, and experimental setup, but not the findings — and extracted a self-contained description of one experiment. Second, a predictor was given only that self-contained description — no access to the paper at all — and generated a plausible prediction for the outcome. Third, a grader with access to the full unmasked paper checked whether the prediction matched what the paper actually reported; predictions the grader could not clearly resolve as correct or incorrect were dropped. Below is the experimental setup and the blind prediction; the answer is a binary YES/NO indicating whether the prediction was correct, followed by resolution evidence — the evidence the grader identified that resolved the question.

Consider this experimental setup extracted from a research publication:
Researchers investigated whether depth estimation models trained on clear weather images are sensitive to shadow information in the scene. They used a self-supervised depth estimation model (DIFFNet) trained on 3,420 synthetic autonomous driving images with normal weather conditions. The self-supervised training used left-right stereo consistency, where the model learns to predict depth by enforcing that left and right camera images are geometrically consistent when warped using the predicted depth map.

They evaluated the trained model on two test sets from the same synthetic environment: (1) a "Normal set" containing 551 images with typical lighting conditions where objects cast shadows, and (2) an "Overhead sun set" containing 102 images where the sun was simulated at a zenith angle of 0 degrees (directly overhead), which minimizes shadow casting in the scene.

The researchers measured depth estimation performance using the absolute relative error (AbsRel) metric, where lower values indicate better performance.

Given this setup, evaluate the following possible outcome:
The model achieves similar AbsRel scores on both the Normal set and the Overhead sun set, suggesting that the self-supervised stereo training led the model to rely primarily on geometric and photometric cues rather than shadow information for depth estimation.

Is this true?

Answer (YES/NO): NO